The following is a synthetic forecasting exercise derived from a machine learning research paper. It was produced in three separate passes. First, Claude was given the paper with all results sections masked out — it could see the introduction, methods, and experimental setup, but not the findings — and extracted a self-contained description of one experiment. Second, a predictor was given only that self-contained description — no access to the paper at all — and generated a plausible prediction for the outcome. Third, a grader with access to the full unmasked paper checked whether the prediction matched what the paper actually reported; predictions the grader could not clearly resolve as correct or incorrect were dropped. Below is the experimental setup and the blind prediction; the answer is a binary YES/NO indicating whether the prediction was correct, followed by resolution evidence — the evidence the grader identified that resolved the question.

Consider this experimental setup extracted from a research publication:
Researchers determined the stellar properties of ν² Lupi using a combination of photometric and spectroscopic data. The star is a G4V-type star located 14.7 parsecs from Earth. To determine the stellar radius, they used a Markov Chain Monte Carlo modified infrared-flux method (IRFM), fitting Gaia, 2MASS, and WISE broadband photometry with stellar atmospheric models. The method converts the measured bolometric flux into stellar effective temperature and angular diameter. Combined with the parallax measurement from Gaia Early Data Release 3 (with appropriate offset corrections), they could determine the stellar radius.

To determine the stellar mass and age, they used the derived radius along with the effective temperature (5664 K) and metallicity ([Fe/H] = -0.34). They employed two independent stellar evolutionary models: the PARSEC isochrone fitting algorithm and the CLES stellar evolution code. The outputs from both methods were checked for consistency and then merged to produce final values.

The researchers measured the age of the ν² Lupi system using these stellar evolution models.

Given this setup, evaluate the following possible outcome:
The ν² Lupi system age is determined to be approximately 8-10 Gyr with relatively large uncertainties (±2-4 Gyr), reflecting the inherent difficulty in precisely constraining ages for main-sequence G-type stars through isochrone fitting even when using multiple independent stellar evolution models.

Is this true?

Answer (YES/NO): NO